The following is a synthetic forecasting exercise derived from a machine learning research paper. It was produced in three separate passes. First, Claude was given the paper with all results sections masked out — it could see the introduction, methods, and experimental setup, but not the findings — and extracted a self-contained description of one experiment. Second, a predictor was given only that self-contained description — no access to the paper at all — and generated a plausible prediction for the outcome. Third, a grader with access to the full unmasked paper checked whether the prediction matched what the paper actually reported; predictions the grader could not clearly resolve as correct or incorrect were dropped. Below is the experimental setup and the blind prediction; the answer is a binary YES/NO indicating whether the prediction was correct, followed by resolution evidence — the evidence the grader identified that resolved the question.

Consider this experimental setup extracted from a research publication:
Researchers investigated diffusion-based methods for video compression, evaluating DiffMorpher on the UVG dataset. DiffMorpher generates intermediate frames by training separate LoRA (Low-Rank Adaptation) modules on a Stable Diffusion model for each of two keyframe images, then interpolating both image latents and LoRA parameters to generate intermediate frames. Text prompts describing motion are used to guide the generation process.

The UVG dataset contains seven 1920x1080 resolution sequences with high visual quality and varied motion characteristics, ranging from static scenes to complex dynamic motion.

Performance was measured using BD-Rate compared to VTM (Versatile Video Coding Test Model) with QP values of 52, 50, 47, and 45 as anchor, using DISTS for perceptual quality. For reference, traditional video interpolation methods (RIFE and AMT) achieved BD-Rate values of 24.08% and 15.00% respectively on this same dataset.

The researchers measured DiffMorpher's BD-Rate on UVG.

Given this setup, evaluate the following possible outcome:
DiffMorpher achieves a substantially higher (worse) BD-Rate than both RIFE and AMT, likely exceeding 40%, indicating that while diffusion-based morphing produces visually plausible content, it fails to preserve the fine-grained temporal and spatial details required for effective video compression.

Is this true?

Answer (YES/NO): NO